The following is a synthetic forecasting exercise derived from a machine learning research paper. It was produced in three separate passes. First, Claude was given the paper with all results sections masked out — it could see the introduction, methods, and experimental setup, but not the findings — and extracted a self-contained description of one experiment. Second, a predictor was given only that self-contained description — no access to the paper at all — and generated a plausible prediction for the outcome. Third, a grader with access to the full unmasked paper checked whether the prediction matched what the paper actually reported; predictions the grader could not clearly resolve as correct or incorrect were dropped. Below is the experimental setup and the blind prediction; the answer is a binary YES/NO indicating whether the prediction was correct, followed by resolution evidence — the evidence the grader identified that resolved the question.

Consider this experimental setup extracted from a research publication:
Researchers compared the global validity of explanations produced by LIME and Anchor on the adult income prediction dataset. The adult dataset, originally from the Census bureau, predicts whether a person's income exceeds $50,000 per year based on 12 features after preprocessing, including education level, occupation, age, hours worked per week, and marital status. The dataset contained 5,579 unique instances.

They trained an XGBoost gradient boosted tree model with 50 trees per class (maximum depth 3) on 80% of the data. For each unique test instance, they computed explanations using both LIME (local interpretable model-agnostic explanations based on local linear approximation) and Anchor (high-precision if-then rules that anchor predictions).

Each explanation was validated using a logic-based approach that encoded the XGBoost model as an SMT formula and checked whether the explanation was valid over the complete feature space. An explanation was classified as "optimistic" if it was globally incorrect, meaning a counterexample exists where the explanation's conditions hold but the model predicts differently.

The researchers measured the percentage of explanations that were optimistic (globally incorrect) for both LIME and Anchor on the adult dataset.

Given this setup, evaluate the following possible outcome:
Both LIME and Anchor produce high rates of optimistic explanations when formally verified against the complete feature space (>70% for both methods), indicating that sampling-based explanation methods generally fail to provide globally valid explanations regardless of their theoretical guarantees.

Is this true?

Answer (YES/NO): NO